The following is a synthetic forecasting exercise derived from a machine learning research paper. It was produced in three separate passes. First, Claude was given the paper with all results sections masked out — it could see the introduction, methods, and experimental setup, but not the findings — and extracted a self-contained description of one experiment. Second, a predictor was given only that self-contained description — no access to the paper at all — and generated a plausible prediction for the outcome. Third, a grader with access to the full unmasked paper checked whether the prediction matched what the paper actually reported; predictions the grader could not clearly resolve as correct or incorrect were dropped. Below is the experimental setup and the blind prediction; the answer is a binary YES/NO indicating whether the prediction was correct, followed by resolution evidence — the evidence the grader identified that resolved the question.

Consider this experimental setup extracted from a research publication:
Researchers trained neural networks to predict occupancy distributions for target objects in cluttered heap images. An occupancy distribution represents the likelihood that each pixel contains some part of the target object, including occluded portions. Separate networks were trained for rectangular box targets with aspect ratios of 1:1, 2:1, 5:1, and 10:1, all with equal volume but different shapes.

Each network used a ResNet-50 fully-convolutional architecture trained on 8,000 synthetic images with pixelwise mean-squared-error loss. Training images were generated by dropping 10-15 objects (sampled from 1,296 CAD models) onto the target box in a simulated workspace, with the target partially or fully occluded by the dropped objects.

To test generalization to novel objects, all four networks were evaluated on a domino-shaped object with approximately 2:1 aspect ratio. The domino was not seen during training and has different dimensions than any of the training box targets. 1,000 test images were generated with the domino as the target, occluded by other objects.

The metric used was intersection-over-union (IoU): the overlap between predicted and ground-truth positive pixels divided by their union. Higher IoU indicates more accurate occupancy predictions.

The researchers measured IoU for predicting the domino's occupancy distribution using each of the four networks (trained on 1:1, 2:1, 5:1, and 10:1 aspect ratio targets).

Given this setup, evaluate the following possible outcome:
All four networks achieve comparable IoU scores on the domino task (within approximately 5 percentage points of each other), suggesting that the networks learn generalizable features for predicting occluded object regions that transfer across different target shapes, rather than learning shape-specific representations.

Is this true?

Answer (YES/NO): NO